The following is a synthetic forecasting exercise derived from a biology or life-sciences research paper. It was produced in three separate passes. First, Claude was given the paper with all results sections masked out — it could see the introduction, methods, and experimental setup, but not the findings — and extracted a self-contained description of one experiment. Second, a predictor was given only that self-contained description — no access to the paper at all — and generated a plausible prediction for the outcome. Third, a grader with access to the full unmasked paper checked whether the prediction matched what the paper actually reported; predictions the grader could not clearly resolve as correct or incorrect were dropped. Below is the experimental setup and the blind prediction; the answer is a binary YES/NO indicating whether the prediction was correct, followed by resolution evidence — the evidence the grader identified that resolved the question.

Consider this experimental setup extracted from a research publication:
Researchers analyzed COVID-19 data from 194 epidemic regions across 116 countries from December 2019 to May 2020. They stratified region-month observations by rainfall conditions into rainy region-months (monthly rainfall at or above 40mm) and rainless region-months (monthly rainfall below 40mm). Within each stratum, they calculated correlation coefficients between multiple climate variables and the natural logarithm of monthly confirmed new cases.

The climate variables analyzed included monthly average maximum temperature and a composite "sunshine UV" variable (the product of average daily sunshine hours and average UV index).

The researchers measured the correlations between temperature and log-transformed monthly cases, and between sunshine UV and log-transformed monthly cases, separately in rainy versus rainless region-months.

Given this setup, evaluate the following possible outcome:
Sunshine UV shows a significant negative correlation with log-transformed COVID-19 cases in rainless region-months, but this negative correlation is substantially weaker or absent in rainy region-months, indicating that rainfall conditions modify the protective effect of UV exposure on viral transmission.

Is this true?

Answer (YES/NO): NO